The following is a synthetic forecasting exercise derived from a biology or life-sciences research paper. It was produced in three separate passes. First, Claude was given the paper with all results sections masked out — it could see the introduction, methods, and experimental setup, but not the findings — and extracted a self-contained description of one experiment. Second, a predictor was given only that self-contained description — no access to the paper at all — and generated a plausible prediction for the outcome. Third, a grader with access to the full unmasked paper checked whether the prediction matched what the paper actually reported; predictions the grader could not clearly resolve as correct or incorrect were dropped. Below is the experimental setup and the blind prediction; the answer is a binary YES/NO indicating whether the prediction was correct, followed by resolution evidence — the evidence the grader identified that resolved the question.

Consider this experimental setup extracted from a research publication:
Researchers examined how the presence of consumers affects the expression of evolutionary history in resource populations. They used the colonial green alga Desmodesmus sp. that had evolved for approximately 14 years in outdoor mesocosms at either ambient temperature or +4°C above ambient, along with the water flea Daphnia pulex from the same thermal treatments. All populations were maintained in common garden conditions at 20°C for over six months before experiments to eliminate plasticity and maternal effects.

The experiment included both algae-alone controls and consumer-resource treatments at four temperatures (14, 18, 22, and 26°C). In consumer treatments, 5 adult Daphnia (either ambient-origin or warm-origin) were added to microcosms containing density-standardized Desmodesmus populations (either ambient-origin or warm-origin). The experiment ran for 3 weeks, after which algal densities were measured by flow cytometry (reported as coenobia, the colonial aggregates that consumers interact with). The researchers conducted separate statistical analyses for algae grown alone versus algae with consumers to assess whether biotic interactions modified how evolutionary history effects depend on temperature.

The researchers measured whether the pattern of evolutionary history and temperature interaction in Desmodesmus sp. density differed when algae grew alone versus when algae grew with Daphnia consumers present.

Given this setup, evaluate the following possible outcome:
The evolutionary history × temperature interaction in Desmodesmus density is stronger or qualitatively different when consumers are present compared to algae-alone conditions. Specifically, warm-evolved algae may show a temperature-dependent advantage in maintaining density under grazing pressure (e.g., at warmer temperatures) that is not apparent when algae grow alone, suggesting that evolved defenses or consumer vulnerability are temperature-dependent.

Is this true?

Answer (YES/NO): NO